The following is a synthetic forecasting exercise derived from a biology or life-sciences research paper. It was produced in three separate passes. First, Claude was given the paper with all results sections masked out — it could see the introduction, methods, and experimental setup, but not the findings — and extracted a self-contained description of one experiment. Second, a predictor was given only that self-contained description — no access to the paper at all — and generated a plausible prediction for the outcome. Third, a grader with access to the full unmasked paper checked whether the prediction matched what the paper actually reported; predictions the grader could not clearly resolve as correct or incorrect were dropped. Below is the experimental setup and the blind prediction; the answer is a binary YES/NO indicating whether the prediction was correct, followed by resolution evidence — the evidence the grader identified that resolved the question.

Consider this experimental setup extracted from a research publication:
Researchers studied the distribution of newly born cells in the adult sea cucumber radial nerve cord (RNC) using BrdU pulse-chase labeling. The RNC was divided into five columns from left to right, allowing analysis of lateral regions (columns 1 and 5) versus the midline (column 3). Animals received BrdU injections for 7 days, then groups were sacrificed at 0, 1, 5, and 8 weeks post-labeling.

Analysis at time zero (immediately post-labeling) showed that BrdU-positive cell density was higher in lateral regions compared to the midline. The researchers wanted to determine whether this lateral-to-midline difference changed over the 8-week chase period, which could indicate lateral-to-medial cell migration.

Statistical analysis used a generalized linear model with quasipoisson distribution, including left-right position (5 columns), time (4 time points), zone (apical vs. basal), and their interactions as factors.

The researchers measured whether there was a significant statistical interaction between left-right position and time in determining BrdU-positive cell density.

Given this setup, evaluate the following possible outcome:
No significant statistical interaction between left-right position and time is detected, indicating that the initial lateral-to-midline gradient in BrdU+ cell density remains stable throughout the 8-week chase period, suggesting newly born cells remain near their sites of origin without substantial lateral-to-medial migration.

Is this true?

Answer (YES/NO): YES